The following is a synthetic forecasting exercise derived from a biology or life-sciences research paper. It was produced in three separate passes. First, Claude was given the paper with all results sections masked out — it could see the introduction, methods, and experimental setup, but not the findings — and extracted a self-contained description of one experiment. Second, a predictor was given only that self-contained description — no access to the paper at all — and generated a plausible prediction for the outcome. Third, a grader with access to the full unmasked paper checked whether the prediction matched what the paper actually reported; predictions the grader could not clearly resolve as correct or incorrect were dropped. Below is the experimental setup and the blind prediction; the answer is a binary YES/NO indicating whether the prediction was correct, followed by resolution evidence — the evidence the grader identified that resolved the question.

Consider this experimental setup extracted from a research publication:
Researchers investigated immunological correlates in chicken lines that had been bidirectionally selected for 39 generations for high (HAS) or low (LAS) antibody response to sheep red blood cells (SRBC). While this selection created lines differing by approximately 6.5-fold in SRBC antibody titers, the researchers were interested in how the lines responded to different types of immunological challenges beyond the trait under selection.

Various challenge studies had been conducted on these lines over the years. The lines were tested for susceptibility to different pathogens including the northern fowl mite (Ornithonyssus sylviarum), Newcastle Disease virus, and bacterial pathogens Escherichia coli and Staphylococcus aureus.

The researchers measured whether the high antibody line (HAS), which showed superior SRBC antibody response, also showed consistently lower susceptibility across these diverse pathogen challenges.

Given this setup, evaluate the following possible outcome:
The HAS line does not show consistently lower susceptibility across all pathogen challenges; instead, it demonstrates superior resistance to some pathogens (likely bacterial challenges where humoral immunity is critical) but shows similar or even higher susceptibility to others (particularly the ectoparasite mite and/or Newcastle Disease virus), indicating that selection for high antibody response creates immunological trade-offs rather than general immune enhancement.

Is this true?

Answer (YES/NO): NO